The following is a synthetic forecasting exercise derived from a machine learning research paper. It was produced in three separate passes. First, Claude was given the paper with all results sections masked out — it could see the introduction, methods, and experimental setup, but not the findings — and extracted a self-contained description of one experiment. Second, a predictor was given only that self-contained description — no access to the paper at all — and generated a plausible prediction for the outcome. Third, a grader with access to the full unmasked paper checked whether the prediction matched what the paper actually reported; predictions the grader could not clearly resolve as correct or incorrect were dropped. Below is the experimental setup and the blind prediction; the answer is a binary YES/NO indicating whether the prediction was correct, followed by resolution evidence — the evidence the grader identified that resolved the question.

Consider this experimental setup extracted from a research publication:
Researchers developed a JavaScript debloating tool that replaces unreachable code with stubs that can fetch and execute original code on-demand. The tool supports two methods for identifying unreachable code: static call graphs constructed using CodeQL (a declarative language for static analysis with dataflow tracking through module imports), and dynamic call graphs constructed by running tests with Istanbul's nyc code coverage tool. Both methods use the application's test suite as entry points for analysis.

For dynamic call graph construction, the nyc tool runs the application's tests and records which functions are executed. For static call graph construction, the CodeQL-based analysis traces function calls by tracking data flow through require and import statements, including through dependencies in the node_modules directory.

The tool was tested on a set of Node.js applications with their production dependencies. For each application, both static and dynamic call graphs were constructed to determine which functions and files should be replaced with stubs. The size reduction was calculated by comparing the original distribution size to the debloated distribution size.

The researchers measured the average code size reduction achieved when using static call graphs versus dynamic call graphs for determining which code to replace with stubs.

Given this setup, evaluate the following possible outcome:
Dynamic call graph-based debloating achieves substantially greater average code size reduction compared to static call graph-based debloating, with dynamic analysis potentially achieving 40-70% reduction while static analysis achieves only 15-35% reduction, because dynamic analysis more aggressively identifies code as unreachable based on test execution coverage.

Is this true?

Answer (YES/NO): NO